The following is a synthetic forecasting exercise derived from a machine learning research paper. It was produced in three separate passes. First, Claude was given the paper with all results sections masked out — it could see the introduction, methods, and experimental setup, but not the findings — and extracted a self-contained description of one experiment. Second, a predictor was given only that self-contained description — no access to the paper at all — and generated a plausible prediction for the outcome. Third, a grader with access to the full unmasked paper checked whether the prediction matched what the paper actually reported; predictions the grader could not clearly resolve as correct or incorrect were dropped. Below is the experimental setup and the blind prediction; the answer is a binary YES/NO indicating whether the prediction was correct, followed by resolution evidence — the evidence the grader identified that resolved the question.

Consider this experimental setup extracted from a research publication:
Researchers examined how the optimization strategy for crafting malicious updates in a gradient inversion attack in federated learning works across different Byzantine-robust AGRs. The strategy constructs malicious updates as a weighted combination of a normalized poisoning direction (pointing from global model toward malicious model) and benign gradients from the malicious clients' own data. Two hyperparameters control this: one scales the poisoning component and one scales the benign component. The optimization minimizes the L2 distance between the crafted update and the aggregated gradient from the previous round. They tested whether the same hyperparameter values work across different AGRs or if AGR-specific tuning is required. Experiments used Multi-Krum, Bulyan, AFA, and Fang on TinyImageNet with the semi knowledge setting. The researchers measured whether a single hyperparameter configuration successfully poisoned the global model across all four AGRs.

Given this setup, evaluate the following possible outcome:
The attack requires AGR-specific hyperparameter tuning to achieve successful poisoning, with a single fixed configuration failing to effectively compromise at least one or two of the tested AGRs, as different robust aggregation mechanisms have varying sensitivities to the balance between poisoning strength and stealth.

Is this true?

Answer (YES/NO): YES